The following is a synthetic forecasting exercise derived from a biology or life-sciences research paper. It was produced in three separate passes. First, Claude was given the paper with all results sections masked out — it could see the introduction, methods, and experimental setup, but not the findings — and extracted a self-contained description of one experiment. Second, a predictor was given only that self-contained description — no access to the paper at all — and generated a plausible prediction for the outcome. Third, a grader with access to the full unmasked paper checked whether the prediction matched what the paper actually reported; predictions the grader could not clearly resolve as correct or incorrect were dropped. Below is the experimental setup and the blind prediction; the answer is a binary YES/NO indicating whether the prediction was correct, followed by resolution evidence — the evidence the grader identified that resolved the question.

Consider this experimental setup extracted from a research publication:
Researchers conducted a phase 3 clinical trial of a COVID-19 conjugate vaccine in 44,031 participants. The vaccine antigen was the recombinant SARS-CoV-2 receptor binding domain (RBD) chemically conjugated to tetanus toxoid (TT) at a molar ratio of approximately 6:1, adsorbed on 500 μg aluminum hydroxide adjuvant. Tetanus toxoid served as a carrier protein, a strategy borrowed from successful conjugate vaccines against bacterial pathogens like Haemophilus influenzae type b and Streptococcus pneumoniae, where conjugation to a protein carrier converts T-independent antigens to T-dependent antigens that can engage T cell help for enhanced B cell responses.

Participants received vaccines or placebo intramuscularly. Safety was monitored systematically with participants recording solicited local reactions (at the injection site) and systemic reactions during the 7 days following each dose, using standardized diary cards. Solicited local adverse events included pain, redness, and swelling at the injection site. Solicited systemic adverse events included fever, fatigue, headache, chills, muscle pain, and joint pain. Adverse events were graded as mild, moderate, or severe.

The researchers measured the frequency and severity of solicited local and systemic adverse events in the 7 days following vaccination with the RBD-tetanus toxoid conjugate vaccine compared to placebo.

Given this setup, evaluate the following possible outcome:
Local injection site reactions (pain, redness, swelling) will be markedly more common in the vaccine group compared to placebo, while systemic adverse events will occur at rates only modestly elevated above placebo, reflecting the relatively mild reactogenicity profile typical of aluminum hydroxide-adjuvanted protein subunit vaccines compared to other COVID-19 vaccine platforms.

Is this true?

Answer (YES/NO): YES